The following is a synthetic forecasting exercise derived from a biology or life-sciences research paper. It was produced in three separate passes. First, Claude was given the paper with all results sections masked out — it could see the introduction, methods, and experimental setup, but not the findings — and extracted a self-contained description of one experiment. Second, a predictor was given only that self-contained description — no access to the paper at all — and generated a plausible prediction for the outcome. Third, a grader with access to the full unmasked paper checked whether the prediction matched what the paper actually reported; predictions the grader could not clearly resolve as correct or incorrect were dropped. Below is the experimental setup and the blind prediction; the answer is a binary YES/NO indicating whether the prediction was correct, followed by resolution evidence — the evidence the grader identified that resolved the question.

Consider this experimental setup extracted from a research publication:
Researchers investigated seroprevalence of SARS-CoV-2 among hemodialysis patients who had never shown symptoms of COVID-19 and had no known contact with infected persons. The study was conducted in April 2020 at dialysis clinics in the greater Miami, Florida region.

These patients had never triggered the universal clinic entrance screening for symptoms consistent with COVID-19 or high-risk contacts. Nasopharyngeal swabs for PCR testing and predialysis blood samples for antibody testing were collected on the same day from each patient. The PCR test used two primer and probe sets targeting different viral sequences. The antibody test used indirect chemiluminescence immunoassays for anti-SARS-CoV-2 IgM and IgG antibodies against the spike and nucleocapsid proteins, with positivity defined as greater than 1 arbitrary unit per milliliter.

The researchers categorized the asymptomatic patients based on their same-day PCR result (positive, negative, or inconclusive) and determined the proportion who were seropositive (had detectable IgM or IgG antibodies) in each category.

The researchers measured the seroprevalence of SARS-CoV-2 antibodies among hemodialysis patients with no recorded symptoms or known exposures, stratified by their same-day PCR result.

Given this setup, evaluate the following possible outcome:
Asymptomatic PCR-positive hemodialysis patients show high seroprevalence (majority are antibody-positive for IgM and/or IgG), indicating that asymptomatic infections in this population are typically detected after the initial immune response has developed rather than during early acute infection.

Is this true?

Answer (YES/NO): NO